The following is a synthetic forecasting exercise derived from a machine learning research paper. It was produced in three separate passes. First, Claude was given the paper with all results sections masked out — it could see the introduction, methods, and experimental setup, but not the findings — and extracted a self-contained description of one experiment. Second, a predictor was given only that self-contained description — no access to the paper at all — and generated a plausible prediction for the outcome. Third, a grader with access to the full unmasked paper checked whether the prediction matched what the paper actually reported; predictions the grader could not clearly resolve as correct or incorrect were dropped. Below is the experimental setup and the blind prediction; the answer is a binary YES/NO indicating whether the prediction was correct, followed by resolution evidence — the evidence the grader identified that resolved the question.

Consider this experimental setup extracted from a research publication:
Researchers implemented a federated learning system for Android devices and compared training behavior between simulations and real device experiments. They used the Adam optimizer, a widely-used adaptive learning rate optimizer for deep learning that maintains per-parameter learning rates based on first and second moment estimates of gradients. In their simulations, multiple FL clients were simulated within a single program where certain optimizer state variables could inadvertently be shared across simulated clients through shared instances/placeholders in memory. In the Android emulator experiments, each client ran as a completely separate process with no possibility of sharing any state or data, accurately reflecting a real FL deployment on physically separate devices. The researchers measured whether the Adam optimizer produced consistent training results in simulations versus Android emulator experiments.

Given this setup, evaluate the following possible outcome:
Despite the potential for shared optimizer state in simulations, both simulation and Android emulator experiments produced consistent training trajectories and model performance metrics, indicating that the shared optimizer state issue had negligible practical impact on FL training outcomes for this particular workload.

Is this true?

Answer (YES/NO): NO